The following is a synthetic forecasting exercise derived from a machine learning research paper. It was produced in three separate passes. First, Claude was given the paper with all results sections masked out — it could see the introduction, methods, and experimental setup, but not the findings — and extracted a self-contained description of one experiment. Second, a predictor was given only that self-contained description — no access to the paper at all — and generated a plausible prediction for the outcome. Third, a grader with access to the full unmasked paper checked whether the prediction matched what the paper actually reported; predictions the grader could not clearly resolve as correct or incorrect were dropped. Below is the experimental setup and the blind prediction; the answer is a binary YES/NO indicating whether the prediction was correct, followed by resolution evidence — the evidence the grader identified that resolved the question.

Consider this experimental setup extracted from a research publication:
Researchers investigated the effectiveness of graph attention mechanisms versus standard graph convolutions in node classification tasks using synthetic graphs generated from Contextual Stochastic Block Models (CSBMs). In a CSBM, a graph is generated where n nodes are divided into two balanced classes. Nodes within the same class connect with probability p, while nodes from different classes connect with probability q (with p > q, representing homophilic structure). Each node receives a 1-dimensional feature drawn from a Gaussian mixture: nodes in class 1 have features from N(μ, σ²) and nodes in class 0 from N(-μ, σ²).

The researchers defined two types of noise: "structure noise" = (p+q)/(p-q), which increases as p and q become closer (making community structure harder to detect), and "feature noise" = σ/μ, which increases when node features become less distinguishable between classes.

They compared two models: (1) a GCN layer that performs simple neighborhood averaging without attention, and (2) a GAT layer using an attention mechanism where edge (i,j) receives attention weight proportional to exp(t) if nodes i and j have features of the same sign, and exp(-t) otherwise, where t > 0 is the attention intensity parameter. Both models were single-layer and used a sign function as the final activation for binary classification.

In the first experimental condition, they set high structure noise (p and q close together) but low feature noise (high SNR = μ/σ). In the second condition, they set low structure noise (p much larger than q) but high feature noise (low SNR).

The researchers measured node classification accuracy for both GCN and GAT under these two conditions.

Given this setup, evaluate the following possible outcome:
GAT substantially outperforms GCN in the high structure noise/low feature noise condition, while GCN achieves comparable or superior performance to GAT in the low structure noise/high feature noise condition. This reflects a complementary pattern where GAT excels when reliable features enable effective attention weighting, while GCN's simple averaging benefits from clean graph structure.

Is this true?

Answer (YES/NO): YES